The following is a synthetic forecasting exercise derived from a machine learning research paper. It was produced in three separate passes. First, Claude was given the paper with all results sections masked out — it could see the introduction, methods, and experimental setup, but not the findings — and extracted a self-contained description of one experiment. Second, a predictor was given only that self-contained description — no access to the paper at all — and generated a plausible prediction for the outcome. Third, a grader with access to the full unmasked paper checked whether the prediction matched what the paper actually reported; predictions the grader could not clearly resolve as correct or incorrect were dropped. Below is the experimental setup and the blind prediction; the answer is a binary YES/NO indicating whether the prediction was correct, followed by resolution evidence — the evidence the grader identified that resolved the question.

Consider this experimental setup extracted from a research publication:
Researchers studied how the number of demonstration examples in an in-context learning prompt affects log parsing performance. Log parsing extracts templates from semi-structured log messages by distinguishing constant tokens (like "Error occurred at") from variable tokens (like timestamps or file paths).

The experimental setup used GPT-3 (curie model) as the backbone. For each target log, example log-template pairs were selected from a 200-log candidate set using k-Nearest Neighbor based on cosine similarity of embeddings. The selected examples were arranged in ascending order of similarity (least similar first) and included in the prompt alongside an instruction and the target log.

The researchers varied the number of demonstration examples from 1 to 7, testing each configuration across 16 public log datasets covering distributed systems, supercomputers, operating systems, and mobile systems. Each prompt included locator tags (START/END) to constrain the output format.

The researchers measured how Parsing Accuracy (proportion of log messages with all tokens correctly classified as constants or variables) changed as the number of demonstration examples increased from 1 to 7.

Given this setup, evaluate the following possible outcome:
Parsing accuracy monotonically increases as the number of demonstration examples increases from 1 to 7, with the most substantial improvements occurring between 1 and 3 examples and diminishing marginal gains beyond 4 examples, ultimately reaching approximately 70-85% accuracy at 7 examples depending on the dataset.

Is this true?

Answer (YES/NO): NO